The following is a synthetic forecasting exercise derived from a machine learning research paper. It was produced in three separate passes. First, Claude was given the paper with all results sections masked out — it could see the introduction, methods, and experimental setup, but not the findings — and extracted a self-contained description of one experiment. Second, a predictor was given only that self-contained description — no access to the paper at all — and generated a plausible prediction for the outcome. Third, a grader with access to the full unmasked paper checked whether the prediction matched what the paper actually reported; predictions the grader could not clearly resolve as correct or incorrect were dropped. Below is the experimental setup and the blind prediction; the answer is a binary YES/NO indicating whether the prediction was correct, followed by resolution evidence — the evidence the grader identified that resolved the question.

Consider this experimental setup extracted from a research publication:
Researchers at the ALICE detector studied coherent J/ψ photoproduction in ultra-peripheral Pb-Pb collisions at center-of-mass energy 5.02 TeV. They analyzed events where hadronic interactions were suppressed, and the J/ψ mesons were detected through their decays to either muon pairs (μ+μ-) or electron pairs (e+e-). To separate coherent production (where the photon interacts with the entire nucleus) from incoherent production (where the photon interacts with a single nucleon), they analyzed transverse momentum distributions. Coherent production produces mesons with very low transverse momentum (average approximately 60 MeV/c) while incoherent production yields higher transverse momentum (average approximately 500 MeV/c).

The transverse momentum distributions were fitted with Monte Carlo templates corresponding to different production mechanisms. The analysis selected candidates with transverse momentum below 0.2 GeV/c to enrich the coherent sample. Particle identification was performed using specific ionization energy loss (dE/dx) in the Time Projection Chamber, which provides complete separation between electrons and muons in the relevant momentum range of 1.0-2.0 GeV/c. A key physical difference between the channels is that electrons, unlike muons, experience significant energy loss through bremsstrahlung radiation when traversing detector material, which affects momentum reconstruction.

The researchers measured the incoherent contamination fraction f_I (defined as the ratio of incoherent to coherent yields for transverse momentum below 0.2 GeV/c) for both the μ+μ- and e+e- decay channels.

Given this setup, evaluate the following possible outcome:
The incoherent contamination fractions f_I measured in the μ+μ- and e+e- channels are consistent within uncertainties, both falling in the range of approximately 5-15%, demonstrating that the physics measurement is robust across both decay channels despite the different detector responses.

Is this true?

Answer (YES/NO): NO